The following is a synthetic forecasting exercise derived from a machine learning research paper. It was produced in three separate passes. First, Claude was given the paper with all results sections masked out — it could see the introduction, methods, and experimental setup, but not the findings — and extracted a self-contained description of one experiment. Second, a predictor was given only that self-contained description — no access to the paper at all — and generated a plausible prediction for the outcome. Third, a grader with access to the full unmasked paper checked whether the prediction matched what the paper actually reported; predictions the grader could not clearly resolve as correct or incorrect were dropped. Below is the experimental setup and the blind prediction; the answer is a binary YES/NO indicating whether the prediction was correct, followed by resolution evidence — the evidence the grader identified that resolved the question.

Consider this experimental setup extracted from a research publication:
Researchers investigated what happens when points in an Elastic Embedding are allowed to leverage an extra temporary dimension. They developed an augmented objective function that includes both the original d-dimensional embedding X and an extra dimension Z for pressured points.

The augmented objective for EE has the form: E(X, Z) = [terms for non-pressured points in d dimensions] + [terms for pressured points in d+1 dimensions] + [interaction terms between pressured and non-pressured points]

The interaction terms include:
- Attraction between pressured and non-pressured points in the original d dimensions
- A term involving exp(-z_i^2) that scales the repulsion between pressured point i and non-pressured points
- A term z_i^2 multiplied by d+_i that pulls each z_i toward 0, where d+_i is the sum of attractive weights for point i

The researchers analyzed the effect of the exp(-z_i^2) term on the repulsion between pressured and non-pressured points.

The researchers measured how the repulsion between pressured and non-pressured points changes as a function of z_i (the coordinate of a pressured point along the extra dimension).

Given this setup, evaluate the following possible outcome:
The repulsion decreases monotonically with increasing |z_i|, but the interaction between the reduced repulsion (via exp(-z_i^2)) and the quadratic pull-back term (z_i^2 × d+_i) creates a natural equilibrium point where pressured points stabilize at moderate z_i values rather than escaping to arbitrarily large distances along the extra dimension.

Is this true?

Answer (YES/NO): YES